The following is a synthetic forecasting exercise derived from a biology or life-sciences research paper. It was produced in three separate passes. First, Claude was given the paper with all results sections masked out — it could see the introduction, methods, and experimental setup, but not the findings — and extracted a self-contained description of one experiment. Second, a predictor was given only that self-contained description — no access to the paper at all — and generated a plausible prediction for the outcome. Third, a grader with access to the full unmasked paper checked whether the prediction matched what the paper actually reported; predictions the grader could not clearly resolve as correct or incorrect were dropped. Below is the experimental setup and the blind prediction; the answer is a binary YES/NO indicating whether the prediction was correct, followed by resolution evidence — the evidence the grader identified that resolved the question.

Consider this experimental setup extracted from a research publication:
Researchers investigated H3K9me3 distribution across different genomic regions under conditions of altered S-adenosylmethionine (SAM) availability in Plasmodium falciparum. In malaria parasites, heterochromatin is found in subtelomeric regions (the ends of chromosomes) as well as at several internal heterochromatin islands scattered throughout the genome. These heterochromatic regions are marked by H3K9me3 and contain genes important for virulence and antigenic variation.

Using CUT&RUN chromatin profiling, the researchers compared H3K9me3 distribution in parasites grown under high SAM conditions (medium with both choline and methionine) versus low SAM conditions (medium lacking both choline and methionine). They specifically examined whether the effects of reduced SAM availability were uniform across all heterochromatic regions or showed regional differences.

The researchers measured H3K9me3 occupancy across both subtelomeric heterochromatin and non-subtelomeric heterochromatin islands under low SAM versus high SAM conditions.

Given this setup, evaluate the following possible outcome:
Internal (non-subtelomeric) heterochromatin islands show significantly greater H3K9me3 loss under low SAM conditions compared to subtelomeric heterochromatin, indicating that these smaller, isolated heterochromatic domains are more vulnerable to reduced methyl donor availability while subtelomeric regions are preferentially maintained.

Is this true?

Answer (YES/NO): NO